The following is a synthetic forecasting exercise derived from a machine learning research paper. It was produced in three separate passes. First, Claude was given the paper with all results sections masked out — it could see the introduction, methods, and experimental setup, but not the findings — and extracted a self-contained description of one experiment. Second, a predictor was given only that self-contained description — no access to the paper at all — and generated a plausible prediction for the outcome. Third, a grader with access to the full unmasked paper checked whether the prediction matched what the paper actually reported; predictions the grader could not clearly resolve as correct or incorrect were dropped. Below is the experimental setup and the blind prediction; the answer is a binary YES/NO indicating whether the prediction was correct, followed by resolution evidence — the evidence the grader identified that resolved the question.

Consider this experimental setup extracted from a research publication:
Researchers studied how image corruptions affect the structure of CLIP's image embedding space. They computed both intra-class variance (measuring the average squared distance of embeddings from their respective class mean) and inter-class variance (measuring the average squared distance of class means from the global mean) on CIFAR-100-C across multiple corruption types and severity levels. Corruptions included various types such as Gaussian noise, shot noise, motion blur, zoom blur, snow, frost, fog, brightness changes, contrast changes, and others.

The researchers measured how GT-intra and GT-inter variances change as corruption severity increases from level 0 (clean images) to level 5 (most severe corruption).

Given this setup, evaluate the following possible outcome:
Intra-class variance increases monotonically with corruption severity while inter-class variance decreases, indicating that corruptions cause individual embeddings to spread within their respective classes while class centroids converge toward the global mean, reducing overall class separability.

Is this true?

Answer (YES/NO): NO